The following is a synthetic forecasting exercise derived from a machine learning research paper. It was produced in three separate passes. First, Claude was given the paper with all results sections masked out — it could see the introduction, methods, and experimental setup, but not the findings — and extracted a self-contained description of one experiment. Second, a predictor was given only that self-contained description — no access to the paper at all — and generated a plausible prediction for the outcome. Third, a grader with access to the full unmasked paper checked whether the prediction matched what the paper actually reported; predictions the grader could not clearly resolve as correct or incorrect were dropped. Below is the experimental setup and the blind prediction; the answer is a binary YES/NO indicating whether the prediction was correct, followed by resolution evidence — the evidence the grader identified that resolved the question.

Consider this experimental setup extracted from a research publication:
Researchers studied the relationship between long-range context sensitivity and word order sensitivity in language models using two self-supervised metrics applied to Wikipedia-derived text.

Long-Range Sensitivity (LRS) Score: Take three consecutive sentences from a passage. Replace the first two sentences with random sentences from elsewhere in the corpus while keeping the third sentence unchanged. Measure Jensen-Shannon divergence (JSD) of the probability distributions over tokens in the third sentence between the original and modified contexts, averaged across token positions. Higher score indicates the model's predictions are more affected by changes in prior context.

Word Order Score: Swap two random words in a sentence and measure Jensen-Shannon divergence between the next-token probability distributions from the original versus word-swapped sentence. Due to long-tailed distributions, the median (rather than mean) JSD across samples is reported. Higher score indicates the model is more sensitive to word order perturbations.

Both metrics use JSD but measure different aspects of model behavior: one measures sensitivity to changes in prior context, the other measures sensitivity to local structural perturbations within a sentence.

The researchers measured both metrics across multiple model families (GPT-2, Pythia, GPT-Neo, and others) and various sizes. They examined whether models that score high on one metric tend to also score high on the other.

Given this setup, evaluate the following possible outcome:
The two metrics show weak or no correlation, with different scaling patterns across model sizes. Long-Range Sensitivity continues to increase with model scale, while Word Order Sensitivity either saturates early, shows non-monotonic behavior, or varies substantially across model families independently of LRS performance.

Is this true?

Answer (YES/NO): NO